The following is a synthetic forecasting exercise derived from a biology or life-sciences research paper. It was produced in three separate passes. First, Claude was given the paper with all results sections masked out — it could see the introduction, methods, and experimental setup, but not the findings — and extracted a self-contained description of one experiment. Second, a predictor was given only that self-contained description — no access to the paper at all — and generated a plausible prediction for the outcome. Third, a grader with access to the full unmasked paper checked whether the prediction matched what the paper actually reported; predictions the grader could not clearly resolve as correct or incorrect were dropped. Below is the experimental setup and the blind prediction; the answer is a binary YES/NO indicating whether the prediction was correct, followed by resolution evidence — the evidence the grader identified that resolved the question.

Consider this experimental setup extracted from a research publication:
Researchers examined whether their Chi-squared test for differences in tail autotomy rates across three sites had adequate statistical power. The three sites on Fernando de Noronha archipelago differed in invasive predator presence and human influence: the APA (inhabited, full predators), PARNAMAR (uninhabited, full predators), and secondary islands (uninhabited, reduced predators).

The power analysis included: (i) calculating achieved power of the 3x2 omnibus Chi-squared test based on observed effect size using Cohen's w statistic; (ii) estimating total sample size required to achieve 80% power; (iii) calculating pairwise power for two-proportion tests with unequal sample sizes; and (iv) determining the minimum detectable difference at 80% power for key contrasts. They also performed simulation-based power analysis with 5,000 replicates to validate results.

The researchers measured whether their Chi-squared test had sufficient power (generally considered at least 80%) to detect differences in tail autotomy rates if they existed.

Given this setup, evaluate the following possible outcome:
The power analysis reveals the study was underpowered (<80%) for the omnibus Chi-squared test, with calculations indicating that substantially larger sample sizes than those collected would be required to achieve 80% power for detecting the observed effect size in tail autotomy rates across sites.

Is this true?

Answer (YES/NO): YES